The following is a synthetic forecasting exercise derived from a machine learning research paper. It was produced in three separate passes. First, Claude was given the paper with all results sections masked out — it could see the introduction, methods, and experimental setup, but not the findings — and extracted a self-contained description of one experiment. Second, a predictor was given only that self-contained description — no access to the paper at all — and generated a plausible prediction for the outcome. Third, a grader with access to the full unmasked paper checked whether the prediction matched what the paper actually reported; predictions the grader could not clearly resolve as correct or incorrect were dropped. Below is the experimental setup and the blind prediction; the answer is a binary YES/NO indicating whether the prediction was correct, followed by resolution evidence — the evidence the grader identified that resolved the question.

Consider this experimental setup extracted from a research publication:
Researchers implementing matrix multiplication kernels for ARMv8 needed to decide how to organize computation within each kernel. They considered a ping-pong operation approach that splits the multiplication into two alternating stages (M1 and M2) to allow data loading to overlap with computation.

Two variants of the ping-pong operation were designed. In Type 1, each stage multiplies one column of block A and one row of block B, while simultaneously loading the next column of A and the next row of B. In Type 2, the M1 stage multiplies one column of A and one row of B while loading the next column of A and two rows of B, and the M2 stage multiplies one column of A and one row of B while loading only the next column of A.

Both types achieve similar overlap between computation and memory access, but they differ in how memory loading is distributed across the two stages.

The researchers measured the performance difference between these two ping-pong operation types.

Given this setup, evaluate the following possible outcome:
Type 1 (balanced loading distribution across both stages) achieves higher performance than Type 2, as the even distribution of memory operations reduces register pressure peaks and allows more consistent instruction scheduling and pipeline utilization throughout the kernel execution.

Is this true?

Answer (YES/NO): NO